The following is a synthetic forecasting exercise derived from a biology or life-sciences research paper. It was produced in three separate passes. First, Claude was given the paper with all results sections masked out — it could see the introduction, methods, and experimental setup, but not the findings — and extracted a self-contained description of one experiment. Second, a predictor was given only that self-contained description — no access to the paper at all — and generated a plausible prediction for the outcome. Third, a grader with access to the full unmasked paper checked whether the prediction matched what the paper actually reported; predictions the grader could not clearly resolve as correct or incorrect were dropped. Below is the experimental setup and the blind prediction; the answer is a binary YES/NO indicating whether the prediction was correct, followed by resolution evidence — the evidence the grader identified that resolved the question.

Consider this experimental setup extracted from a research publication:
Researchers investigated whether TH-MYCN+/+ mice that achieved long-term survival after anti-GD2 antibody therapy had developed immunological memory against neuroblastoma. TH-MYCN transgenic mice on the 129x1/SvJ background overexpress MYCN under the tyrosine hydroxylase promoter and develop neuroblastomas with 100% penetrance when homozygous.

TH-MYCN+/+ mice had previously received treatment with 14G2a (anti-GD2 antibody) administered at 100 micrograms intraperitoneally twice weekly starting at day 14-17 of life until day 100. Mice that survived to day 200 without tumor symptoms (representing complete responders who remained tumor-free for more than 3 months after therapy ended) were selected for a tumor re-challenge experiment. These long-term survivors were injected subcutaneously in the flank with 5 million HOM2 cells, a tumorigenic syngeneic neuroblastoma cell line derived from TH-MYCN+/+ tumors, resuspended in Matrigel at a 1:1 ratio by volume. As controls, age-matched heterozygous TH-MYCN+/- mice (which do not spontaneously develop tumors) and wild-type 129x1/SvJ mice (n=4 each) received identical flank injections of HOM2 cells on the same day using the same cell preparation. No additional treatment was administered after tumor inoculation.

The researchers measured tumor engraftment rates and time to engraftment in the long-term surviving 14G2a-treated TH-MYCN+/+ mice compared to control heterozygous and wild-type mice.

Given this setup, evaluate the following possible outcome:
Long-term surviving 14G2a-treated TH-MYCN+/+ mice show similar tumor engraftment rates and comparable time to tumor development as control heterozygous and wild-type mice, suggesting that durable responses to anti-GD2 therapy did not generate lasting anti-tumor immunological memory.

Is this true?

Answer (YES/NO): YES